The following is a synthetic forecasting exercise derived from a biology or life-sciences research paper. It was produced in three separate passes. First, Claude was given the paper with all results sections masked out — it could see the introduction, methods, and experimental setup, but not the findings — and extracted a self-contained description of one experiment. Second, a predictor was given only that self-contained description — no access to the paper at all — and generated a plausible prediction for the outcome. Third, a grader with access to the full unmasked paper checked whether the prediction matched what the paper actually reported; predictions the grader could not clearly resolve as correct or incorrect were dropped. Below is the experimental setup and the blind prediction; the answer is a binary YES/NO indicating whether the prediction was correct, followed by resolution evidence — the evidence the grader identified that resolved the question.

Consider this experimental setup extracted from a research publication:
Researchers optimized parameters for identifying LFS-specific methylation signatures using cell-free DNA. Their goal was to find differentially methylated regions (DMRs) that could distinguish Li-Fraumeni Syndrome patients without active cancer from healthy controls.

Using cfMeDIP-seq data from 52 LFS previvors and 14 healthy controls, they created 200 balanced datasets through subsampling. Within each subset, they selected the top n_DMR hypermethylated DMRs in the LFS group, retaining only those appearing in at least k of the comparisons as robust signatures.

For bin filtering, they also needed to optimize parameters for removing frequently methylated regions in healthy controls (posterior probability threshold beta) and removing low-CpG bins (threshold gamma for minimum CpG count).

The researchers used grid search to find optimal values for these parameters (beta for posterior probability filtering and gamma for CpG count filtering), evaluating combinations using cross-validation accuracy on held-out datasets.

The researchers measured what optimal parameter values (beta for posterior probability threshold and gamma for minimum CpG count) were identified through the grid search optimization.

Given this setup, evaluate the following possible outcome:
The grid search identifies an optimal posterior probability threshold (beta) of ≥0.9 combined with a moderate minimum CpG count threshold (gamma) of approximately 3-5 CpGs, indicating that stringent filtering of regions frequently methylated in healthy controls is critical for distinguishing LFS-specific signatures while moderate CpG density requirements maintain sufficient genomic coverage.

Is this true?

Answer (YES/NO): NO